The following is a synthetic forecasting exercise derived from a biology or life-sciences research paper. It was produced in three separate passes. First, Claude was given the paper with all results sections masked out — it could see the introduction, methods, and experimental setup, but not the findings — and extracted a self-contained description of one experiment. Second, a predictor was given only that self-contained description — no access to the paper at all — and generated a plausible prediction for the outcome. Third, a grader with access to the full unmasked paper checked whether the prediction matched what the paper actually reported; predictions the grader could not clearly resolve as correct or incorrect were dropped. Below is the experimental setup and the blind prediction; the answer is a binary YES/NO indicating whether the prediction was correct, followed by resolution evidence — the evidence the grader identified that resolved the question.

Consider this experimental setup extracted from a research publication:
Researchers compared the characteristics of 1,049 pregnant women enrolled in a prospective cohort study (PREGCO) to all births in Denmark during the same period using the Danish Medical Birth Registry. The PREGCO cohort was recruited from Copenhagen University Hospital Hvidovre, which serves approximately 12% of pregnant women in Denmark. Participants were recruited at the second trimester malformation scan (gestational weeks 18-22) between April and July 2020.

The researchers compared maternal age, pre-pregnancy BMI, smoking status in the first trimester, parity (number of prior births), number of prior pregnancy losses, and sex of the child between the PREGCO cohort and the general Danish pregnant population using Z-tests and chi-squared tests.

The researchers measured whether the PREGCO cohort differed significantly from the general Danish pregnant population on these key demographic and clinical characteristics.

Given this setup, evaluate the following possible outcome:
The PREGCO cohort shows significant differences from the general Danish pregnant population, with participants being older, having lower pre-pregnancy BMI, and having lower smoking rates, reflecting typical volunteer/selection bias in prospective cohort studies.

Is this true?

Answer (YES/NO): NO